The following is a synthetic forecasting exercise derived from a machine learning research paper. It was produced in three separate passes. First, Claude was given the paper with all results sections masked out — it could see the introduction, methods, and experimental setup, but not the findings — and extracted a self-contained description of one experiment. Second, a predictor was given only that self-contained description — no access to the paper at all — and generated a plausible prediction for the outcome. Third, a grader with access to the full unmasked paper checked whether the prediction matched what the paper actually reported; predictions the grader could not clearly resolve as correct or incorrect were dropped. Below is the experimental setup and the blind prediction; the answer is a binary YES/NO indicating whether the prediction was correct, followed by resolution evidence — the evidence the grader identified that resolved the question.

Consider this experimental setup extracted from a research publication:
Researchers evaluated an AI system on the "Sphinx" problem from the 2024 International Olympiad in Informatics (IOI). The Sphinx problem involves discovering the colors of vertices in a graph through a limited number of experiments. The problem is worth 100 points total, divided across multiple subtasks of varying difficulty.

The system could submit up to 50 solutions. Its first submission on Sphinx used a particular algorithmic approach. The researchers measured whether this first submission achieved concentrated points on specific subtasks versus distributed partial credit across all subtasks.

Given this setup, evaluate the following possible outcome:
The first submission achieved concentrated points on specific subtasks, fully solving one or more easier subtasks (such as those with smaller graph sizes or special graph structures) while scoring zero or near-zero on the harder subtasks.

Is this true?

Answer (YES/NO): NO